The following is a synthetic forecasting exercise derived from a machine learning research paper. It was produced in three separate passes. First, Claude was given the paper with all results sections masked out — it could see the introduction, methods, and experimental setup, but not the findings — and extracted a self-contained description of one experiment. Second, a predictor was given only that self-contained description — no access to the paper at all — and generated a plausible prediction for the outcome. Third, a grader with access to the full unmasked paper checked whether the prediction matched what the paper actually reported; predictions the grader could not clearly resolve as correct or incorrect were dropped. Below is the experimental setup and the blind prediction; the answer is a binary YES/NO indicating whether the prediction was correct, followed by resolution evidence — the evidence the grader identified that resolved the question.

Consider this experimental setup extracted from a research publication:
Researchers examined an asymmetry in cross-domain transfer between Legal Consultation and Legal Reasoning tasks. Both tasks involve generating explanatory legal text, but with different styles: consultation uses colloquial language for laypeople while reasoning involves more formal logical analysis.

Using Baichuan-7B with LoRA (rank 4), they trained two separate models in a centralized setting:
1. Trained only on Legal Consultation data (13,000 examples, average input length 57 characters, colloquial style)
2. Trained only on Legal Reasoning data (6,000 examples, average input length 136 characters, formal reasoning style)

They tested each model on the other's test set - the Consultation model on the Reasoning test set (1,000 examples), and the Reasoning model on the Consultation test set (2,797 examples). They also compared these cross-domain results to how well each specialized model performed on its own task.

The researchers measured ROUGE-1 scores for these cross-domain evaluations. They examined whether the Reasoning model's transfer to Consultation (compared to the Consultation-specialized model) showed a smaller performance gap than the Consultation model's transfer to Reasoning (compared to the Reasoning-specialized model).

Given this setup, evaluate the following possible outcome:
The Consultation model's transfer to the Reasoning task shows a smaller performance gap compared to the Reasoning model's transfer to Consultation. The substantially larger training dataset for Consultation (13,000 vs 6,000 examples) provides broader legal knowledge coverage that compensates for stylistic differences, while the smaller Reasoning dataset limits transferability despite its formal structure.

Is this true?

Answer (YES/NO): NO